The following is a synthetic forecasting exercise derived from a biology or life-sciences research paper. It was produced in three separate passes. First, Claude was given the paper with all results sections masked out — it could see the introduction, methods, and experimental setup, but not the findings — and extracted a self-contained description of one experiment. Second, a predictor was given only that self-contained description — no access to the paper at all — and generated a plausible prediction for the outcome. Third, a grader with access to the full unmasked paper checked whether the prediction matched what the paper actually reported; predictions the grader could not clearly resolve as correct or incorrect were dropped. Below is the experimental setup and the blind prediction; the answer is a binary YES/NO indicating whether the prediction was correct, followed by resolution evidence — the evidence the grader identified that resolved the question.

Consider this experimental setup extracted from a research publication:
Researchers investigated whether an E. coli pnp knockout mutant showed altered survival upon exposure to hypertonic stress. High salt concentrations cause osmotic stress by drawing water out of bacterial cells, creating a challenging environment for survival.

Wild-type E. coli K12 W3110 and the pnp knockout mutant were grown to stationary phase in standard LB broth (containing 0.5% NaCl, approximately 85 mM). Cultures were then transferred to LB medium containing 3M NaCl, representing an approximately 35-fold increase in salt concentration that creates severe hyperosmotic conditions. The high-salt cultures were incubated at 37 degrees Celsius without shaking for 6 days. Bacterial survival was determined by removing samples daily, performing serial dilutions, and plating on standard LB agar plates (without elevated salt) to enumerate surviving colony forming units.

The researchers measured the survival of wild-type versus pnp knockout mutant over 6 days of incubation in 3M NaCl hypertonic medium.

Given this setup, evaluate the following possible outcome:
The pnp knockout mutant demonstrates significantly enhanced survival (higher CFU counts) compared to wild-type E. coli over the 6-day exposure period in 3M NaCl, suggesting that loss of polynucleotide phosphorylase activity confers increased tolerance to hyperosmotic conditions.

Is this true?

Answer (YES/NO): NO